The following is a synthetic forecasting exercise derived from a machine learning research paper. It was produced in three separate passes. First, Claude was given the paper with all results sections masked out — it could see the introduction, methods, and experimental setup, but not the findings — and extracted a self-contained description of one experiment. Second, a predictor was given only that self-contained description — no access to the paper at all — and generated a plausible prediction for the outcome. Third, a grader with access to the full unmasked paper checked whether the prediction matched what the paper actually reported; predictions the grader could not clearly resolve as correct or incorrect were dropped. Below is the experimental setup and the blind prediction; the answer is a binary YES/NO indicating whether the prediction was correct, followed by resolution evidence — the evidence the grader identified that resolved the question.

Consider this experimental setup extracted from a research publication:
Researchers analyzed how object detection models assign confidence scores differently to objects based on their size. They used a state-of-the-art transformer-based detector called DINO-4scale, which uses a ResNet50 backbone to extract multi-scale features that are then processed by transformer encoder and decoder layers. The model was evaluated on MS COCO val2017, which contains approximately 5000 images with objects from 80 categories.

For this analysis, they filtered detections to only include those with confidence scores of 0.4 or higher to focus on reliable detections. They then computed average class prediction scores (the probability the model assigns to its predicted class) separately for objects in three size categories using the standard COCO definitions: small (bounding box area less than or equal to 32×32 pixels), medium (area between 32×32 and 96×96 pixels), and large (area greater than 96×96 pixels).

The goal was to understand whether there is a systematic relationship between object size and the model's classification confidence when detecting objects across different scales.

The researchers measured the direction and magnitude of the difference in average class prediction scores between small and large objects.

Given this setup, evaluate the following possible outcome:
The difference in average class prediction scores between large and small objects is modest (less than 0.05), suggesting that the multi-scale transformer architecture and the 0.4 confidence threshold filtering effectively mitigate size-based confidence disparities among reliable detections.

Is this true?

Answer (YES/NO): NO